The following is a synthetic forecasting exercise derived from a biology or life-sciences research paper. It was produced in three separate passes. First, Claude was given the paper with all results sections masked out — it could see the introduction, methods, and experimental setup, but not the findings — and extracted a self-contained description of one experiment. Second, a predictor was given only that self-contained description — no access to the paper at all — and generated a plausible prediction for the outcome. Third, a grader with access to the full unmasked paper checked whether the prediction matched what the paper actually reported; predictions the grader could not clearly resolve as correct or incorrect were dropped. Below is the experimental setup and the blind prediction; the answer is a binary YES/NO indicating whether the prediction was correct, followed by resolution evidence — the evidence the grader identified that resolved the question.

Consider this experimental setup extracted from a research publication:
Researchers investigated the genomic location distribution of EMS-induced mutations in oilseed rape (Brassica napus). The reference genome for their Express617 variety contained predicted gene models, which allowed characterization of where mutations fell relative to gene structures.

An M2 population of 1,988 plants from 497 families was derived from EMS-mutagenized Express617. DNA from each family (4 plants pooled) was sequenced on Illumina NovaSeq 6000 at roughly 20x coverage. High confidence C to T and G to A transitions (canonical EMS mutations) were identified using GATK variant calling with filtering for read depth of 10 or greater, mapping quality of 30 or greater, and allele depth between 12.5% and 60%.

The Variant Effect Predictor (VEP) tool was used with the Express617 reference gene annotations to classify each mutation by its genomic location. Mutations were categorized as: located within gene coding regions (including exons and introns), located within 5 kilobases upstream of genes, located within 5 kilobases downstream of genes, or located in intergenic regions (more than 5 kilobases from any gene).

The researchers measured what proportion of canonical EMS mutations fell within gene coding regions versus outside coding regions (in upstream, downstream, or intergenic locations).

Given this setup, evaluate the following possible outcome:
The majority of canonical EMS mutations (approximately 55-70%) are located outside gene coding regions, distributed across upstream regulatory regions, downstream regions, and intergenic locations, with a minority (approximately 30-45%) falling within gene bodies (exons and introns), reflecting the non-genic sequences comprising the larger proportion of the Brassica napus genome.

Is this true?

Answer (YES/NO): NO